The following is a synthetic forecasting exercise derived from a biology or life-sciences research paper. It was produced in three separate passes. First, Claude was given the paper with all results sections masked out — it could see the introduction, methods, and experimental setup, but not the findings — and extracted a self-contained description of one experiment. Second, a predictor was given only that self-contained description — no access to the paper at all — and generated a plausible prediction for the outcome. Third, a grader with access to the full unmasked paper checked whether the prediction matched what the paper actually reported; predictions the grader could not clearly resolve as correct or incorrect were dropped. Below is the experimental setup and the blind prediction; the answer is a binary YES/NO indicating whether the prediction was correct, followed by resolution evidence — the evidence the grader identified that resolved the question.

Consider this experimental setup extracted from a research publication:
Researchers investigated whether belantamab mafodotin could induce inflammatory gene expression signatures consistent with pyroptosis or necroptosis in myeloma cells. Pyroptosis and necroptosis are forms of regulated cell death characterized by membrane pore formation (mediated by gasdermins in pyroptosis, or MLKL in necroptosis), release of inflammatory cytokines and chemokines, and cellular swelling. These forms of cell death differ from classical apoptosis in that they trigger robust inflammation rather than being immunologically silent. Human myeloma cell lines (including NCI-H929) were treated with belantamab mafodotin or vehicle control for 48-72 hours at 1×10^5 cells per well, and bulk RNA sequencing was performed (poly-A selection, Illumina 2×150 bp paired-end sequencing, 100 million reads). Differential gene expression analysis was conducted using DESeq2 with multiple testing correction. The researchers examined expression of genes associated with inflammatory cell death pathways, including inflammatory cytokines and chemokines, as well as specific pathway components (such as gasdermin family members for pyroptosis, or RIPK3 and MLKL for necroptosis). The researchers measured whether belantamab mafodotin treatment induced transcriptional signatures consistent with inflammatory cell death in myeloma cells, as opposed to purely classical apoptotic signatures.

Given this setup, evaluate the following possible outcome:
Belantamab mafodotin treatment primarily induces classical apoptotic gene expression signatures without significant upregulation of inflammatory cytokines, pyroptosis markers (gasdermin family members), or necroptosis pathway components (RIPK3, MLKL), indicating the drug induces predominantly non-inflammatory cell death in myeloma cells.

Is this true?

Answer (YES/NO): NO